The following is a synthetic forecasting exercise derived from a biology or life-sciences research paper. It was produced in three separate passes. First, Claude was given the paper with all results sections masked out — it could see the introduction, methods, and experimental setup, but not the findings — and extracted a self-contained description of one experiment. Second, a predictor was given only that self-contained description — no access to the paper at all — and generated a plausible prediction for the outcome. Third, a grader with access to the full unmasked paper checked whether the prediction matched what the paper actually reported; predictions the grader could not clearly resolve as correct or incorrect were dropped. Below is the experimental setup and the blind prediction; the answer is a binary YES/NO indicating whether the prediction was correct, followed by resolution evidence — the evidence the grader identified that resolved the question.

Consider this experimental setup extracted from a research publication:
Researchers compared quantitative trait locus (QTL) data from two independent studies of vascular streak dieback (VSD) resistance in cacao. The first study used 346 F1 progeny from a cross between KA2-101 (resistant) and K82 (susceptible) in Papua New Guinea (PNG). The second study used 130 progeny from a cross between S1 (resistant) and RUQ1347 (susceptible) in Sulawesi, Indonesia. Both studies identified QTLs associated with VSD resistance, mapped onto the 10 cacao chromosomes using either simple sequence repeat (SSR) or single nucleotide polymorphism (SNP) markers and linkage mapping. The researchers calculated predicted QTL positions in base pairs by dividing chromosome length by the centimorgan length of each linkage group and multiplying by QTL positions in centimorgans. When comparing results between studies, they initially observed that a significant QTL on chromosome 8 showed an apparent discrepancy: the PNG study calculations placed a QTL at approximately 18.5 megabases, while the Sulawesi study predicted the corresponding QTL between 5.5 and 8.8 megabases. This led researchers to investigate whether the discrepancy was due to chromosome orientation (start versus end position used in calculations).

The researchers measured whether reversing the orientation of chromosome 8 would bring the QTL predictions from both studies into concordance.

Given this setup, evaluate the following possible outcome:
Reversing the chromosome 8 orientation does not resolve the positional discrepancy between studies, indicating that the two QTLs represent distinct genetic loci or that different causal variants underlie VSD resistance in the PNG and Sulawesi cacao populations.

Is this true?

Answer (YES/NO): NO